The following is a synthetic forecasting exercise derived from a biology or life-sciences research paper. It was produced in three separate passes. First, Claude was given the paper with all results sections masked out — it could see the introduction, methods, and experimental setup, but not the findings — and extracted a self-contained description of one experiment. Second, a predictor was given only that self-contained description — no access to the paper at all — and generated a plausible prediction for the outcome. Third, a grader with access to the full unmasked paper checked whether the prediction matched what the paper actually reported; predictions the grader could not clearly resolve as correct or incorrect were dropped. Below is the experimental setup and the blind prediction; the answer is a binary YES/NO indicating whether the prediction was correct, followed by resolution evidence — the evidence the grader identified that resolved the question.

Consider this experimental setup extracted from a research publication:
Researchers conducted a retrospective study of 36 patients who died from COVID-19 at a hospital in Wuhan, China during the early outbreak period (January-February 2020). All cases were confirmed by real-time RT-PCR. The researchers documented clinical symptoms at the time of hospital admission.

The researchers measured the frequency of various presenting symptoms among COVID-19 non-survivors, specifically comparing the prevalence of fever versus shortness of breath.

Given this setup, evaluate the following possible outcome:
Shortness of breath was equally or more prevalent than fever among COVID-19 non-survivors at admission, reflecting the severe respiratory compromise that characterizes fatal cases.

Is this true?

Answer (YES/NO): NO